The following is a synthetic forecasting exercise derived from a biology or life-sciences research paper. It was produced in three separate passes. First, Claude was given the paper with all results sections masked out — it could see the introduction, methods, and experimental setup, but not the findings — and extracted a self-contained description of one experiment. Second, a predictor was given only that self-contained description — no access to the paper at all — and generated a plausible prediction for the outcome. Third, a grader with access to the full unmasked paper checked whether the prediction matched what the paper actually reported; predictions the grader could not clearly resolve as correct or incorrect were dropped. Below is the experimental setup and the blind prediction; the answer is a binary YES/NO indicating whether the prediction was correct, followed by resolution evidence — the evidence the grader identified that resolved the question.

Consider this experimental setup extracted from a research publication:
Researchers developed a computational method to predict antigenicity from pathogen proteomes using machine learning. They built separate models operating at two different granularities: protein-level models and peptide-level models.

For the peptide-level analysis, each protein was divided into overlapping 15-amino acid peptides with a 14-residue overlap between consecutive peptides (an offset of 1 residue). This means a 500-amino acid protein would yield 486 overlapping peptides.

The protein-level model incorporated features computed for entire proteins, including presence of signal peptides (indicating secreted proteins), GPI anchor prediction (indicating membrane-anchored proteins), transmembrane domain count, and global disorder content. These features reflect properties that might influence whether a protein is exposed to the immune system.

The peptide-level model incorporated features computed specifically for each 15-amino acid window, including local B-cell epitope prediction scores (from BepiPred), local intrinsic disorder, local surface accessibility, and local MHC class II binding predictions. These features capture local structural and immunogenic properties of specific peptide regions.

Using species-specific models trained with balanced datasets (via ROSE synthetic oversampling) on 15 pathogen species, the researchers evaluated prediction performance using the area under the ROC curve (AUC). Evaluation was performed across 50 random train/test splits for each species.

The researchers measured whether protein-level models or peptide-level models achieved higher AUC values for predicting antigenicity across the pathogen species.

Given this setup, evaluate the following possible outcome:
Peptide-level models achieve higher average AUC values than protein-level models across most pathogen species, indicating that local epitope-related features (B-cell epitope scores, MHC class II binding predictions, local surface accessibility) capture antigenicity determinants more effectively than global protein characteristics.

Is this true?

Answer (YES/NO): NO